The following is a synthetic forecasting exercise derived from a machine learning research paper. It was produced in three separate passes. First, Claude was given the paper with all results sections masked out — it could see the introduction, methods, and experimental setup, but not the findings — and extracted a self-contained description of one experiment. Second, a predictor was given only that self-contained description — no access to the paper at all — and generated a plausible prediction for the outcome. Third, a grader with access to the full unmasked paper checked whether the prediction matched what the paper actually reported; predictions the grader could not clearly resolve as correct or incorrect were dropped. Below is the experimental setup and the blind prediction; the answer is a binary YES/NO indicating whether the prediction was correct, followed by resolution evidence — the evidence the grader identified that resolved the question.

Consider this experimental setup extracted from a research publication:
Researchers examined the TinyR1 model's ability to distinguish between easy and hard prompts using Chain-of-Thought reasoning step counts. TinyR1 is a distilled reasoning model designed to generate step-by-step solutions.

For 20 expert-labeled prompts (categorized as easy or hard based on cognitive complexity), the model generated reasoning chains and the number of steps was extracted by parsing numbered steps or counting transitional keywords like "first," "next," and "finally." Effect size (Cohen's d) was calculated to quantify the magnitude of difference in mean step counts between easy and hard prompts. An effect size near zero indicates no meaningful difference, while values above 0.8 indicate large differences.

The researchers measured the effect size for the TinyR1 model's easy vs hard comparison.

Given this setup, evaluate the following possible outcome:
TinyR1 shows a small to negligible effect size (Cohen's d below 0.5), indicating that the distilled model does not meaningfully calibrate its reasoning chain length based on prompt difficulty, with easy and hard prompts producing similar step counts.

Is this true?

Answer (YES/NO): YES